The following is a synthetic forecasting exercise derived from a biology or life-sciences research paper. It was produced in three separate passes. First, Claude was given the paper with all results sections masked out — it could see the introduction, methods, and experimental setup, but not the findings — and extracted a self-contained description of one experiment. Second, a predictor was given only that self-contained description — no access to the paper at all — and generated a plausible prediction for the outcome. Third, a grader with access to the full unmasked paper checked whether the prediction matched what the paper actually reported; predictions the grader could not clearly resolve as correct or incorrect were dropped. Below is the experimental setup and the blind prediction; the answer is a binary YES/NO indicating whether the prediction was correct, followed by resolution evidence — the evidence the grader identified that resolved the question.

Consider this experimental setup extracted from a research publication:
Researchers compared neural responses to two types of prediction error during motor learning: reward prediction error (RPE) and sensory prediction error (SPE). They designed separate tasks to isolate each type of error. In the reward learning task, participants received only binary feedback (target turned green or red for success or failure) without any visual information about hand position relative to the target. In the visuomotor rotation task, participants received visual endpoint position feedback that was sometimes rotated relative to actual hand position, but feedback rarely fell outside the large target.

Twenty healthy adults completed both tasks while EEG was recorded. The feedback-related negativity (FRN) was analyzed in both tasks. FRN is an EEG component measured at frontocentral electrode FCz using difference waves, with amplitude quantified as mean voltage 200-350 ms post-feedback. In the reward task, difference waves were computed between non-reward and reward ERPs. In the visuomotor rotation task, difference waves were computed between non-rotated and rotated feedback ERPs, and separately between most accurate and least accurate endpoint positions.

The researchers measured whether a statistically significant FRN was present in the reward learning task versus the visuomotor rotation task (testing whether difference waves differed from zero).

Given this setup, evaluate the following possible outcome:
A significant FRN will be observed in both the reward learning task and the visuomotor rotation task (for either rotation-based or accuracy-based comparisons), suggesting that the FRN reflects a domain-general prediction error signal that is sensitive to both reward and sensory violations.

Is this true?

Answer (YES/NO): NO